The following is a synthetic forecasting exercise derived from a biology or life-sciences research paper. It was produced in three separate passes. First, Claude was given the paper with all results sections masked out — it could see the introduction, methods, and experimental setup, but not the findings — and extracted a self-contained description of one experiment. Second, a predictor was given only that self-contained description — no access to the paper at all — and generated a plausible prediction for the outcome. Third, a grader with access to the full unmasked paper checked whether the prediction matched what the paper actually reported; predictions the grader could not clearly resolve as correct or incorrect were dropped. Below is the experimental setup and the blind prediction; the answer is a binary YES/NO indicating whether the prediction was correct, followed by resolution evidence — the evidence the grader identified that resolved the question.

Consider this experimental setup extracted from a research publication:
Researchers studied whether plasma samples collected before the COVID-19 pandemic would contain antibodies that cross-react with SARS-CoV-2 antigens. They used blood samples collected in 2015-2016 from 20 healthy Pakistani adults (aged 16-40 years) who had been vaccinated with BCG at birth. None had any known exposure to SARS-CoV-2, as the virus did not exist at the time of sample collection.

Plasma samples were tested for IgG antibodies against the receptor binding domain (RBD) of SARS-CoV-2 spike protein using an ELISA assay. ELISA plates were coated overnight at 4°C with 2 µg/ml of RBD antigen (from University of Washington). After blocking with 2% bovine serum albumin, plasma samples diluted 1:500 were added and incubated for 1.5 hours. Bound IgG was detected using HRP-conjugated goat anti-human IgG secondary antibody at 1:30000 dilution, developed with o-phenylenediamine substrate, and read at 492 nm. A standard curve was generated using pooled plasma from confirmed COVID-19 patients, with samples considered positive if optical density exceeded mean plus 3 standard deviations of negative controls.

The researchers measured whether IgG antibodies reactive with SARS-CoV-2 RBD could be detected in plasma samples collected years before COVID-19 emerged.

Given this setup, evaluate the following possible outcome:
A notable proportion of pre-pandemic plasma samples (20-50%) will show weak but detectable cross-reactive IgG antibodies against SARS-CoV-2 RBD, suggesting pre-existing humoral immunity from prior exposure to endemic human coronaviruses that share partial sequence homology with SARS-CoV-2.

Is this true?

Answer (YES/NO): NO